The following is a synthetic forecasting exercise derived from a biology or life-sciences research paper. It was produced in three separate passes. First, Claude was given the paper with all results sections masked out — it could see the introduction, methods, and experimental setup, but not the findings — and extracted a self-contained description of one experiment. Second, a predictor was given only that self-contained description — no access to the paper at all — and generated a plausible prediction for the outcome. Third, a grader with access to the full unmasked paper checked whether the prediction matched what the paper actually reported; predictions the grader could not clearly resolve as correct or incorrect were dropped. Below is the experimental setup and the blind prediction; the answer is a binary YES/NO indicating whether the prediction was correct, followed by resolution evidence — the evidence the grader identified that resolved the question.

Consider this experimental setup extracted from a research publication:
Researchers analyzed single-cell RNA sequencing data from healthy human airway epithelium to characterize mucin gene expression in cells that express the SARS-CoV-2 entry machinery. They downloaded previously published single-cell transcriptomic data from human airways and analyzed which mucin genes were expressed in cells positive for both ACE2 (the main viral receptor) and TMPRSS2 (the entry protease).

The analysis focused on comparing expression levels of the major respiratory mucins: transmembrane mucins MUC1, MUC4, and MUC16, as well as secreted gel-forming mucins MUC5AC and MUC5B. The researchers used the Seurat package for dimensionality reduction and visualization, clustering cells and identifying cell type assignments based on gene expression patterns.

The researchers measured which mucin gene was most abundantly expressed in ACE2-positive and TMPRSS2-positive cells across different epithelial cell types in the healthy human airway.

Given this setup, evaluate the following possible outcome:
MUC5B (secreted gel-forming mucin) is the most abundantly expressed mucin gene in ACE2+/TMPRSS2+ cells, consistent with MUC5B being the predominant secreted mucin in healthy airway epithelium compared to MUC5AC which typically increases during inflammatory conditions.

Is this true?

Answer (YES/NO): NO